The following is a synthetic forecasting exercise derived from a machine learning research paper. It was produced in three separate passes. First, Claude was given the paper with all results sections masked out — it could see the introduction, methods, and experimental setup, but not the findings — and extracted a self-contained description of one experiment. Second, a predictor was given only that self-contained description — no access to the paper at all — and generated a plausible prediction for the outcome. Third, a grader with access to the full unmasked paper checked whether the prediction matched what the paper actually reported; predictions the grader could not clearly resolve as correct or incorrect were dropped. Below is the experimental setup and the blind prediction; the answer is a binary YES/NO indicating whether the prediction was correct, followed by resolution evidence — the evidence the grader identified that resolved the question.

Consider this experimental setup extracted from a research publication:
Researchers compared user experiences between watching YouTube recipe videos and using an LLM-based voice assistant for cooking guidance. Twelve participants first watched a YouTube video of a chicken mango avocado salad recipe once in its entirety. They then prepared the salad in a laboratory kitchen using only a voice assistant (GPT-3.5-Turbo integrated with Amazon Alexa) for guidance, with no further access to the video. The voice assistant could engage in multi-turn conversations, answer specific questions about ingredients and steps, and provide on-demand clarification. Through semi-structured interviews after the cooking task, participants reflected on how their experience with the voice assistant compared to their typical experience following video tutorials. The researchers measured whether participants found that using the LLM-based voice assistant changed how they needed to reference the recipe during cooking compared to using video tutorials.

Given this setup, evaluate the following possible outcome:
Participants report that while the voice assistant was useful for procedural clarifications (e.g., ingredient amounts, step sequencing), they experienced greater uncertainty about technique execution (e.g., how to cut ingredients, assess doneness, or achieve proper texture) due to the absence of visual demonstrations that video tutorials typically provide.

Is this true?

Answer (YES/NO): NO